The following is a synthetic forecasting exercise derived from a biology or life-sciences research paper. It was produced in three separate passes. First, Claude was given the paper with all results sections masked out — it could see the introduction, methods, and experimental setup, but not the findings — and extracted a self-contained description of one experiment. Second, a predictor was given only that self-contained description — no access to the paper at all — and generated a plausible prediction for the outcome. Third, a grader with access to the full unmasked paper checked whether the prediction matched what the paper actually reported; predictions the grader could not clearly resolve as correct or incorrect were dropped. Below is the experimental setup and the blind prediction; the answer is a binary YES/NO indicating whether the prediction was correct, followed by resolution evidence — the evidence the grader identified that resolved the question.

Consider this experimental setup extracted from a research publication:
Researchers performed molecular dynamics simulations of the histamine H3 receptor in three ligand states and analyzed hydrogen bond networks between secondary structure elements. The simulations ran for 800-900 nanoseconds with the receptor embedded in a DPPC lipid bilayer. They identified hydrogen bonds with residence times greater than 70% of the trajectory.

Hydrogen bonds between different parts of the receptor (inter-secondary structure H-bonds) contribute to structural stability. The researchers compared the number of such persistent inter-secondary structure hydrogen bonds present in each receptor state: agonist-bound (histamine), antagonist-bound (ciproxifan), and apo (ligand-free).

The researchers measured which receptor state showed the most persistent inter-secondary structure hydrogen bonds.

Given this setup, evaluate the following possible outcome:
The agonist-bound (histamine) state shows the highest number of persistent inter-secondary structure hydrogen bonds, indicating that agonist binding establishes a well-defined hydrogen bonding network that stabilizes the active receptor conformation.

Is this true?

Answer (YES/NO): NO